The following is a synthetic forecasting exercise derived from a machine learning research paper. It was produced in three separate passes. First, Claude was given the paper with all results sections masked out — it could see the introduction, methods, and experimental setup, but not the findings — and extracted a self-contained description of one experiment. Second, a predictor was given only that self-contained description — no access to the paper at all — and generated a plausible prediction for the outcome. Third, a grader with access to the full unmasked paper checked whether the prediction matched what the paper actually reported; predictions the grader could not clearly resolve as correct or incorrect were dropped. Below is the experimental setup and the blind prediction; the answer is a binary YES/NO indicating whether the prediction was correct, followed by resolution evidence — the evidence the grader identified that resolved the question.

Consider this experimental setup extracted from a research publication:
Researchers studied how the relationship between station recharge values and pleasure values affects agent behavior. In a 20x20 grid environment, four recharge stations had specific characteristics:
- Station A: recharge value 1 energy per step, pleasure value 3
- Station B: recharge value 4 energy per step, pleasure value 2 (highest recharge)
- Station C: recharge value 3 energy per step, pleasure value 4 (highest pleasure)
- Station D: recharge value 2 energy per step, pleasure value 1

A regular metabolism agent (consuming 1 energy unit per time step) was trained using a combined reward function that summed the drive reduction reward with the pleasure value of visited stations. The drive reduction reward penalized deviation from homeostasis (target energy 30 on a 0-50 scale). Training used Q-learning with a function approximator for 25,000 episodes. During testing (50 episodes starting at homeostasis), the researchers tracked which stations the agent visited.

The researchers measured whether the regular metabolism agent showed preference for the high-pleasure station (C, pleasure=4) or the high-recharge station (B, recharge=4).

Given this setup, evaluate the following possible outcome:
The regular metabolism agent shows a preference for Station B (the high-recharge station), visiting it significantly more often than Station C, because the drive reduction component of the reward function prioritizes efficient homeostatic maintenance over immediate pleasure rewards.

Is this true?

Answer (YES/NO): NO